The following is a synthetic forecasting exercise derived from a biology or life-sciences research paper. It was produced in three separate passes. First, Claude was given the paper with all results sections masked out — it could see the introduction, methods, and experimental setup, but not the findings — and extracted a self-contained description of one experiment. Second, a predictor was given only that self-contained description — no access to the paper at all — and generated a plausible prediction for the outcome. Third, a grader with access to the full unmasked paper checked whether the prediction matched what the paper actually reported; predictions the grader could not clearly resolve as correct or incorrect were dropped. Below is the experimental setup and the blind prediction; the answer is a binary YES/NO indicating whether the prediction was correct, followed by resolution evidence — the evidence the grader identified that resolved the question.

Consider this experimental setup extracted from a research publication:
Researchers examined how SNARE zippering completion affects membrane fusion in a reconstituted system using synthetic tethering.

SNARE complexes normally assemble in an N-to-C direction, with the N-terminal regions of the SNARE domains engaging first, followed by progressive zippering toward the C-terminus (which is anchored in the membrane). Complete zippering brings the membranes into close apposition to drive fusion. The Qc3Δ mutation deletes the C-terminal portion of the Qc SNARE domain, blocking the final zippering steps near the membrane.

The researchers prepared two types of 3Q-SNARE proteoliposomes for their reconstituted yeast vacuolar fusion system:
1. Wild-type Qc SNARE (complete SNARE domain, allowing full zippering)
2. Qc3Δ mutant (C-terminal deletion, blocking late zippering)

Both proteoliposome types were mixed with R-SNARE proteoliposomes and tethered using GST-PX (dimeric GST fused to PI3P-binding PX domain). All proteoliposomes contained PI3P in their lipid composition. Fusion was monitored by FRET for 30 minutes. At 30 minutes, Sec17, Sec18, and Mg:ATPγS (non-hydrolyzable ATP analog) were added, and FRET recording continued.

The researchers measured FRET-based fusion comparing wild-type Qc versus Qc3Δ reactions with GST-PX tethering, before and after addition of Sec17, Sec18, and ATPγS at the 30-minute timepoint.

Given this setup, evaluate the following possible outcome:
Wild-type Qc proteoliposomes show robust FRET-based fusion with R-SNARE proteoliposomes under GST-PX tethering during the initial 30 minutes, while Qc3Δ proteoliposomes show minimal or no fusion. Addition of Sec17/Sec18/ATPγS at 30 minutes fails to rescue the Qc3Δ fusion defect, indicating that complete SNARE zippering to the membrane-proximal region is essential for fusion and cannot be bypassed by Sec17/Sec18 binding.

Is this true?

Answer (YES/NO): NO